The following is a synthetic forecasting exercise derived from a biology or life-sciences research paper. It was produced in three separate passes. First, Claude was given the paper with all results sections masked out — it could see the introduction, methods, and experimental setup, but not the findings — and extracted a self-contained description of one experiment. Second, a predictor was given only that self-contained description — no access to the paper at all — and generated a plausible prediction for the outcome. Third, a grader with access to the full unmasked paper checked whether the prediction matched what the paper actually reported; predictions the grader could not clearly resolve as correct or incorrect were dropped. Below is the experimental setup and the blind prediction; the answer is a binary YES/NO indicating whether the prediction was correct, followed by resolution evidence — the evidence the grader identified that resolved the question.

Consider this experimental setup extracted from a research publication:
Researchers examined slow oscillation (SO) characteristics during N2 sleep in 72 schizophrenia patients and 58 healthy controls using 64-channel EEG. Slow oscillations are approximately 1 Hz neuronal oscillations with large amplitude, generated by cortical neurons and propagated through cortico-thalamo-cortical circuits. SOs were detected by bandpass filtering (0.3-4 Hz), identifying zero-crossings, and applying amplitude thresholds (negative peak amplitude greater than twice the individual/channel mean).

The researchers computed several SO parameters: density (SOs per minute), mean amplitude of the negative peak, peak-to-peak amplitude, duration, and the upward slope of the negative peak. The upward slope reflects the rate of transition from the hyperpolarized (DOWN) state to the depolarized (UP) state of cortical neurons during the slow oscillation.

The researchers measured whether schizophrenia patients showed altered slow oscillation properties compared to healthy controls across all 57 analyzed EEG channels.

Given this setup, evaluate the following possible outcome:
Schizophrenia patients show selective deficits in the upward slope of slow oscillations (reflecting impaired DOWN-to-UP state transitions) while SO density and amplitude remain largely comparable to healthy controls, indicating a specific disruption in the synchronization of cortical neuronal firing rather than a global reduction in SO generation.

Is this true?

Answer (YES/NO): NO